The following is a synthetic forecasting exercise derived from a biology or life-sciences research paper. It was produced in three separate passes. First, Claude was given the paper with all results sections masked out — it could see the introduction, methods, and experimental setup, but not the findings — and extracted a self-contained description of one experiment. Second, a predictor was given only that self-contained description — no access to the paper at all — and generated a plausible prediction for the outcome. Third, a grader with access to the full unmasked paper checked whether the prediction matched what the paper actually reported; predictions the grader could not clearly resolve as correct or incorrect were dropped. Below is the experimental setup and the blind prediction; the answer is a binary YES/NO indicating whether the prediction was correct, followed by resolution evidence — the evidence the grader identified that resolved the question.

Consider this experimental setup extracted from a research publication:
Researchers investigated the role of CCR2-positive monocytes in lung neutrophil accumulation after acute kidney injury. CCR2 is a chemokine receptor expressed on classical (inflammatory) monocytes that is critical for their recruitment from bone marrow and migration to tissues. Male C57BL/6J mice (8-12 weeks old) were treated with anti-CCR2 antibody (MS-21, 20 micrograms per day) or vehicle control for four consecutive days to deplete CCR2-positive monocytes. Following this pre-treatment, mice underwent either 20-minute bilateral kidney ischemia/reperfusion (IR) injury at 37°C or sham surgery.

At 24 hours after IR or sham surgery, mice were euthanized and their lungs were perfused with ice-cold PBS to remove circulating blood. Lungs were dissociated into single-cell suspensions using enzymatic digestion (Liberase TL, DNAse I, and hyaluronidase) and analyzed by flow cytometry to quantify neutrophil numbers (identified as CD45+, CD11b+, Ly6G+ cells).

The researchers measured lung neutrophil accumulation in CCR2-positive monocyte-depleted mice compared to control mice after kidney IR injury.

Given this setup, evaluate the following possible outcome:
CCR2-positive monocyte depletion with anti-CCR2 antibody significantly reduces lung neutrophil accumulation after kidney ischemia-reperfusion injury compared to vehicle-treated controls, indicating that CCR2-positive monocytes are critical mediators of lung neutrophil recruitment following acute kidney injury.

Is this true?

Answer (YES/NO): YES